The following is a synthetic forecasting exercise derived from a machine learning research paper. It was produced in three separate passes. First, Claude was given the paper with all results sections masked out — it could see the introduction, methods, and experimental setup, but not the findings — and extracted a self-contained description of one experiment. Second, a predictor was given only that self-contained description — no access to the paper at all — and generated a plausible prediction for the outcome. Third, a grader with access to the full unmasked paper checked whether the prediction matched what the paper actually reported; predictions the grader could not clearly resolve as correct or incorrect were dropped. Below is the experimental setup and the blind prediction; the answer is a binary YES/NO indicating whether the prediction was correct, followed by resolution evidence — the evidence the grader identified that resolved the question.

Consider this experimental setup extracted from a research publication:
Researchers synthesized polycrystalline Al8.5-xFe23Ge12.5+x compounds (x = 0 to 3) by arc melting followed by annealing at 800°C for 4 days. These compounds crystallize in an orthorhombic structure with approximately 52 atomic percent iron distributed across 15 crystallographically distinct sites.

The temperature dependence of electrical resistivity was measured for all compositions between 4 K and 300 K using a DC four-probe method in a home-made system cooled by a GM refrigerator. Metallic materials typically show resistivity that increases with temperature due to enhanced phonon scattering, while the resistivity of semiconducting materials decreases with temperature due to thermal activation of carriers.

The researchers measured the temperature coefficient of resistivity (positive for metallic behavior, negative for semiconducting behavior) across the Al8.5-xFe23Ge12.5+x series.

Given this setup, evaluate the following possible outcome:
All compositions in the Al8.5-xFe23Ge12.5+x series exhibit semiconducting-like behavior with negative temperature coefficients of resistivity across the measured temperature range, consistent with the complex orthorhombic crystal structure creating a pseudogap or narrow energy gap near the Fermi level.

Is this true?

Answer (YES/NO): NO